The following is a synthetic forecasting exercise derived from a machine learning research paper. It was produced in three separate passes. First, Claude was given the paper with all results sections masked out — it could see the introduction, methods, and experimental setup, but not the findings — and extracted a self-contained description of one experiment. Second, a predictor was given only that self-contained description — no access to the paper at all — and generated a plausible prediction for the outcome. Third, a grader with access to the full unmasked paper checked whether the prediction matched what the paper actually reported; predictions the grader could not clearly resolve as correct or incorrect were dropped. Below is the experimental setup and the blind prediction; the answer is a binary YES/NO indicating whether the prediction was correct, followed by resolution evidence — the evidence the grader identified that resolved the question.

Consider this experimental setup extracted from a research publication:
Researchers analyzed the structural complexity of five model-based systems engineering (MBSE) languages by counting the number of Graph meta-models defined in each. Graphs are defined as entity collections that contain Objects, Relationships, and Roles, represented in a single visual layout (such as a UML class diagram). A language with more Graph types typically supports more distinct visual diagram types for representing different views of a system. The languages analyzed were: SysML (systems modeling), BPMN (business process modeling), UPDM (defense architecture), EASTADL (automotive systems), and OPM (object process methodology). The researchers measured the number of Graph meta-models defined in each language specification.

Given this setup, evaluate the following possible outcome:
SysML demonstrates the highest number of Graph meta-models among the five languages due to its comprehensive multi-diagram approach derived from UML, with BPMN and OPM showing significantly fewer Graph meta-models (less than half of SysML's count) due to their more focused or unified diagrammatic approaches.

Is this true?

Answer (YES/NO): NO